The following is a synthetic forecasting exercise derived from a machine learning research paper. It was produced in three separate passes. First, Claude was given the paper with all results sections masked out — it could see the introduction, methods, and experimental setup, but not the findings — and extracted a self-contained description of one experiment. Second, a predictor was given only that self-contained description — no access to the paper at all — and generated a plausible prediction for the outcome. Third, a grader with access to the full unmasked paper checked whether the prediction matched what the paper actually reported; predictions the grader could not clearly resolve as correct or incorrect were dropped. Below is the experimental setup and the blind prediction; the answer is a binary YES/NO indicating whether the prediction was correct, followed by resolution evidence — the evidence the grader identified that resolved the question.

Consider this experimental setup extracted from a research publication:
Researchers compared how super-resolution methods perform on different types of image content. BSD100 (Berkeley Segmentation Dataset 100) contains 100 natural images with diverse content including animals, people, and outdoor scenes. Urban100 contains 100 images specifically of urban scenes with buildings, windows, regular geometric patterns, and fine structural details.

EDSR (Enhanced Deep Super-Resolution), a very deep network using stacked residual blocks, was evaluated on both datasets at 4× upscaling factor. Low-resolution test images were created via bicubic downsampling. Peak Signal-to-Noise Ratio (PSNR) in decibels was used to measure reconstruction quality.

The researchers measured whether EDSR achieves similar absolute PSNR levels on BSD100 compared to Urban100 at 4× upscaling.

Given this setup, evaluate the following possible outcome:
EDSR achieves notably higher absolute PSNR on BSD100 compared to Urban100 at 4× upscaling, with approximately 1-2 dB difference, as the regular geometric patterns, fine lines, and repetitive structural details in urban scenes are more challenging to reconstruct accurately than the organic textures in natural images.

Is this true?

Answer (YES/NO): YES